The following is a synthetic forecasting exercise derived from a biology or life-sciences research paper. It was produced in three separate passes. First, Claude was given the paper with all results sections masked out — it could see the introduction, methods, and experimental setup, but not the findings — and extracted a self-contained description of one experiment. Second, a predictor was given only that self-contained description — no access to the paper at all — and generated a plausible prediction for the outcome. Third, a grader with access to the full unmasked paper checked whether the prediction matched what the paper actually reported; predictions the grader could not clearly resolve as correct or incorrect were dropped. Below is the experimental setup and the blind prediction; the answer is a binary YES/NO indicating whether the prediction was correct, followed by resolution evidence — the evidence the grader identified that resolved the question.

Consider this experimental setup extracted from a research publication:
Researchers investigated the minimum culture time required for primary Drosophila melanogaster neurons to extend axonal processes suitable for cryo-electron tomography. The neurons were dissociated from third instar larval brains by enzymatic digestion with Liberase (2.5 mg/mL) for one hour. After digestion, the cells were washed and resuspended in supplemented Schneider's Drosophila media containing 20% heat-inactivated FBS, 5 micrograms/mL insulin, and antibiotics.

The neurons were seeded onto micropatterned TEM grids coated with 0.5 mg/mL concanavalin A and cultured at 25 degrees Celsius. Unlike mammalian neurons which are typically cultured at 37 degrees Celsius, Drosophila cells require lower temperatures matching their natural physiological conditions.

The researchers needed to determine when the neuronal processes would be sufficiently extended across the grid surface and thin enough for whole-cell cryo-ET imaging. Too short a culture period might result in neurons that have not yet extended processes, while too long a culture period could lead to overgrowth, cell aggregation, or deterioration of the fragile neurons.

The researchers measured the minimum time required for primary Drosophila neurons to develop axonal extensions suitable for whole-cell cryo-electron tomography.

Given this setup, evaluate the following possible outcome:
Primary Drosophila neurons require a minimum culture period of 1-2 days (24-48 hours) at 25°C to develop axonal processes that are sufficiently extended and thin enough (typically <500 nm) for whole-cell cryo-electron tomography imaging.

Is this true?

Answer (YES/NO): NO